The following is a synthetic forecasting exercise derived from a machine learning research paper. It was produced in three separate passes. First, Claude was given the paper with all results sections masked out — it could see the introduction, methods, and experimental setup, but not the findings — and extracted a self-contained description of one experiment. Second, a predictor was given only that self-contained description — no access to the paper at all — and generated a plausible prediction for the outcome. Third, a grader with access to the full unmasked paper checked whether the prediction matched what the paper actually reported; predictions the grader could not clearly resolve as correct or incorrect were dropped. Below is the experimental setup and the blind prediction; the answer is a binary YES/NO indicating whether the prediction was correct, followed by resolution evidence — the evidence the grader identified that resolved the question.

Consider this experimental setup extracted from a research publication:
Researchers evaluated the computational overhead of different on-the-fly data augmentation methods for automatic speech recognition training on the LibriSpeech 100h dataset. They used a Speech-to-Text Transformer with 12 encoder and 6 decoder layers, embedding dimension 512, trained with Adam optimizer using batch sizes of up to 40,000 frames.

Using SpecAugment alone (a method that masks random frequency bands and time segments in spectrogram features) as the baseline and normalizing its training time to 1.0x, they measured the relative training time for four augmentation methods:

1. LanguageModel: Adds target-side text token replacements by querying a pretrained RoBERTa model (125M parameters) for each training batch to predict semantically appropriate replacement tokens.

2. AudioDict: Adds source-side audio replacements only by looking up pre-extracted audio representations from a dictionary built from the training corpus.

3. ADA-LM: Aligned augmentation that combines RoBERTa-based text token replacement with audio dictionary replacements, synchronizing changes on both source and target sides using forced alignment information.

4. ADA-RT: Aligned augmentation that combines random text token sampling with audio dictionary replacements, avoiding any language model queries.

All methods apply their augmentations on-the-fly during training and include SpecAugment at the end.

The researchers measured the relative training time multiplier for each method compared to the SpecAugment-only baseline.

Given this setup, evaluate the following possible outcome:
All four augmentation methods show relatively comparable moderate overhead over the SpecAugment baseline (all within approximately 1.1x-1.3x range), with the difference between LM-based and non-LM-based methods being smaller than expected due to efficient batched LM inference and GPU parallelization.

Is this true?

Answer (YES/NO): NO